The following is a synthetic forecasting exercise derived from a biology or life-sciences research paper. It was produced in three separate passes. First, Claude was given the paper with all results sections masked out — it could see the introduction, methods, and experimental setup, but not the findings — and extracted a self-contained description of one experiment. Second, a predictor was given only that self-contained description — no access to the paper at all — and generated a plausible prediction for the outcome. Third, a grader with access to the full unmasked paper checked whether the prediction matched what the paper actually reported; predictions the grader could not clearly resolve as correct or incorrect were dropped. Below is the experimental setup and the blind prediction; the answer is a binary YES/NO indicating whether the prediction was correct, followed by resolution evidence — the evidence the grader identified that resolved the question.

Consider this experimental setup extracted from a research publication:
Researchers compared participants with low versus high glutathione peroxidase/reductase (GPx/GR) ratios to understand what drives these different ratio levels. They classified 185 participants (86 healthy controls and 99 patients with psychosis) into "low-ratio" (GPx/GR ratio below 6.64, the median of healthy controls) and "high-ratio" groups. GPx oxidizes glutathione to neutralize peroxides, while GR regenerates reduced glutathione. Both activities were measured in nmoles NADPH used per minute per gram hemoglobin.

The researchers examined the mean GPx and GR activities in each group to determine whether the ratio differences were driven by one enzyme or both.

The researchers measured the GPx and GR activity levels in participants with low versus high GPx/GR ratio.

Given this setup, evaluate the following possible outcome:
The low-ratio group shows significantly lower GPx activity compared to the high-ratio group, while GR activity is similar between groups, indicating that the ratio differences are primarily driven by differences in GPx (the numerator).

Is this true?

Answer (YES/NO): NO